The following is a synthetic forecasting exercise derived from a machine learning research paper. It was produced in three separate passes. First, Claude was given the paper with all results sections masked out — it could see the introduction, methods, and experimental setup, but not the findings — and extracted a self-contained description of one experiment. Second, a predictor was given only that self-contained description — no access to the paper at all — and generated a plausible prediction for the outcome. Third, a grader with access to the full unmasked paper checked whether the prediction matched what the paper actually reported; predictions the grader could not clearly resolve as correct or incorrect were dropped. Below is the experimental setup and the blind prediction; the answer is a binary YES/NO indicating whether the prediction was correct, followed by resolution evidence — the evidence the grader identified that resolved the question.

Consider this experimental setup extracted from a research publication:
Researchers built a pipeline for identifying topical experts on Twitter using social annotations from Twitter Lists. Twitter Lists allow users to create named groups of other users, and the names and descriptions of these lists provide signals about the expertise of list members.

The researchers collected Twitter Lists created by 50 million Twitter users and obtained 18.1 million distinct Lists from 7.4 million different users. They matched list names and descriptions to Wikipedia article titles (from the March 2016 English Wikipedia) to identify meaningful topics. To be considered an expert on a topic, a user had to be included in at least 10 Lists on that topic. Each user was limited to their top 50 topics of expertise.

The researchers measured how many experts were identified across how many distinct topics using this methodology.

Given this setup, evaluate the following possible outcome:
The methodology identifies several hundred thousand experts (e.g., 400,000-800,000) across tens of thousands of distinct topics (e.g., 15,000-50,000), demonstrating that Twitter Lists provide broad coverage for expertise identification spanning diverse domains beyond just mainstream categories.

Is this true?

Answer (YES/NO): NO